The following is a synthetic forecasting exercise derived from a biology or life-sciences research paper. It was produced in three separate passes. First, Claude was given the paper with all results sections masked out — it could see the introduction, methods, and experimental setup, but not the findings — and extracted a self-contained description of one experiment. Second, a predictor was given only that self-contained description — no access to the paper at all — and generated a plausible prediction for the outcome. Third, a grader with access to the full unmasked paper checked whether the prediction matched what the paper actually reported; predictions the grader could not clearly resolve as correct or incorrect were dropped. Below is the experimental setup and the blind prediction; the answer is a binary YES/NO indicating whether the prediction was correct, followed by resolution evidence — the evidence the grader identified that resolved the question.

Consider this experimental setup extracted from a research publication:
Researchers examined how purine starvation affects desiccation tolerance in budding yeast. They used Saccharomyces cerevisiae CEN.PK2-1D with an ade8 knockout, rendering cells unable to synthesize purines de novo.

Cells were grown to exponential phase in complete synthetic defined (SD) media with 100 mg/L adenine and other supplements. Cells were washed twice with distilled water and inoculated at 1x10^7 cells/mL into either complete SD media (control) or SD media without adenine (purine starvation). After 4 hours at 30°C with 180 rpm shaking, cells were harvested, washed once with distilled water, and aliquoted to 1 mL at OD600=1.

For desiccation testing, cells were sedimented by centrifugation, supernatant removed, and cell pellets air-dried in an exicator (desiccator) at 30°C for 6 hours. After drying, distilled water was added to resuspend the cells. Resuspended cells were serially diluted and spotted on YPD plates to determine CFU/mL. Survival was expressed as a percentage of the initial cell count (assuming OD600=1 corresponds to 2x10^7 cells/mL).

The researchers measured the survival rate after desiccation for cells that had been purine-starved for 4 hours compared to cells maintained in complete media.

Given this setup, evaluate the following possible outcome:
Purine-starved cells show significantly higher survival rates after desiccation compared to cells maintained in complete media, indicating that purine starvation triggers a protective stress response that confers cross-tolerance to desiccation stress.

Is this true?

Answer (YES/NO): YES